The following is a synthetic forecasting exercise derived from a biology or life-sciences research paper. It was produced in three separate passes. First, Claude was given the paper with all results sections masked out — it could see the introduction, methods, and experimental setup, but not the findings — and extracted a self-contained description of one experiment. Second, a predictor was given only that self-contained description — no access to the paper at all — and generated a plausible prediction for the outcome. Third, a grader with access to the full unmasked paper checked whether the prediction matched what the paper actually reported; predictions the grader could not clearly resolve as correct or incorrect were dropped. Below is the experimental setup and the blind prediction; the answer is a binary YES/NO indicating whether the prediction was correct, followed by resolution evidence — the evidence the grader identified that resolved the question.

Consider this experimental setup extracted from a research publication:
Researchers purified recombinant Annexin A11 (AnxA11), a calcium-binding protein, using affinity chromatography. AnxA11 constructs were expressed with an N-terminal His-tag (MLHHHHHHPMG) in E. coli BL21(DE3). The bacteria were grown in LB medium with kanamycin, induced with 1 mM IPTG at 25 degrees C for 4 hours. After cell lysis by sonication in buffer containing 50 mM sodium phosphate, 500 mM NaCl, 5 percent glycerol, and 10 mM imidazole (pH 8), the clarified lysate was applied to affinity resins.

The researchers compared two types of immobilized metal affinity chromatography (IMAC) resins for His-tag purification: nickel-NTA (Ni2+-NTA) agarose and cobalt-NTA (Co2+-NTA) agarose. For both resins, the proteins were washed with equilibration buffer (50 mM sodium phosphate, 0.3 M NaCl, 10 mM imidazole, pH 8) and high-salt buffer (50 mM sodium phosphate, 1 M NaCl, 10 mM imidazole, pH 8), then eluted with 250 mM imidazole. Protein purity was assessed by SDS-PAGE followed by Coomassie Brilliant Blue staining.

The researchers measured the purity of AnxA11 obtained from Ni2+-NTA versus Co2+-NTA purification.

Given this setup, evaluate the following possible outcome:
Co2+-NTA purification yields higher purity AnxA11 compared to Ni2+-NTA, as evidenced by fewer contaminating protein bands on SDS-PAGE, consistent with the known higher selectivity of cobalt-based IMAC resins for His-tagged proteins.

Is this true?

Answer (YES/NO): YES